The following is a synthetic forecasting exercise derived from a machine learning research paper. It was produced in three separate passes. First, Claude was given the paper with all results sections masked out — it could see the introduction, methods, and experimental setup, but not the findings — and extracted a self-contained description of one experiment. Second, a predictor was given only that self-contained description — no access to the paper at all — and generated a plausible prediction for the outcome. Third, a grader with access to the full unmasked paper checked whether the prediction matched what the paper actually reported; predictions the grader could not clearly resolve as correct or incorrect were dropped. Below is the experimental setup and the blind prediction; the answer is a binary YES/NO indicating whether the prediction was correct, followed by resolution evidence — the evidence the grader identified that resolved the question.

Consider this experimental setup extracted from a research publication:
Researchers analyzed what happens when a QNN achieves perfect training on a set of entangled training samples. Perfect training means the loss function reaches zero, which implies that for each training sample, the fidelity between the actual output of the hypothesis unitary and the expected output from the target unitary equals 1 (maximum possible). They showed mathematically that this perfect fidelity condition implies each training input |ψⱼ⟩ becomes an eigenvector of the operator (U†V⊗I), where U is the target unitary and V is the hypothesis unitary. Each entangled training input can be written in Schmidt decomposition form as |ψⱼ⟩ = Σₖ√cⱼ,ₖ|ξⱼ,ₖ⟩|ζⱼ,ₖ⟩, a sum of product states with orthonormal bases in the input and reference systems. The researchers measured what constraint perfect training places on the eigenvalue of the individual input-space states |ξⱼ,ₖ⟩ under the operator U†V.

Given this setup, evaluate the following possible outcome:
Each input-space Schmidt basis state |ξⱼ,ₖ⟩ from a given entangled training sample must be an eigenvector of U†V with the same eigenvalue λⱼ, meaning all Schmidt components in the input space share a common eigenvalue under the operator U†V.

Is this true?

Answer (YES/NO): YES